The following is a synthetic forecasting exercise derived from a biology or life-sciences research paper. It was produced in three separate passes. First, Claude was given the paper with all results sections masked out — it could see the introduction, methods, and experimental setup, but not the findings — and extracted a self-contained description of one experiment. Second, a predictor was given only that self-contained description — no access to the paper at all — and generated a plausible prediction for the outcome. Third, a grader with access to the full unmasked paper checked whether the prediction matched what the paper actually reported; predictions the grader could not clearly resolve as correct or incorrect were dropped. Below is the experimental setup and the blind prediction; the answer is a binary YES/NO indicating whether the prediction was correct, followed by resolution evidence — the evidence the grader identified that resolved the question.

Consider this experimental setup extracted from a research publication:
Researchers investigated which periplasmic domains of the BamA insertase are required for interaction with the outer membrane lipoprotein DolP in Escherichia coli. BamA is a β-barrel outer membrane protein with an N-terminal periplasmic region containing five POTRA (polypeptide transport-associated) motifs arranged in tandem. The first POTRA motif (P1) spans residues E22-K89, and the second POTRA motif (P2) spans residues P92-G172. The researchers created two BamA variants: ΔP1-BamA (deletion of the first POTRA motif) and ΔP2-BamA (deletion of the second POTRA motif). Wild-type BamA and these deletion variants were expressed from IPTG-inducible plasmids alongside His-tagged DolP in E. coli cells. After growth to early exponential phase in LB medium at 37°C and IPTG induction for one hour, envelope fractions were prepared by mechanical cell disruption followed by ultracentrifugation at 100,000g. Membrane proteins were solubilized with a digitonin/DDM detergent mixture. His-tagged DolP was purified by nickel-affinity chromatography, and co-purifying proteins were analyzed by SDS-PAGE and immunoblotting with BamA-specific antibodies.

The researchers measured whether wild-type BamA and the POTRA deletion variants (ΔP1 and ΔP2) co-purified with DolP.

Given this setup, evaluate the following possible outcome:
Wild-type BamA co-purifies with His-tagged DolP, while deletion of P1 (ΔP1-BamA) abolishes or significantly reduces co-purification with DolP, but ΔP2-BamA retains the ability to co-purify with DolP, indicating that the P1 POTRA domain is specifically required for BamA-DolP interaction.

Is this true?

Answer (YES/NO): NO